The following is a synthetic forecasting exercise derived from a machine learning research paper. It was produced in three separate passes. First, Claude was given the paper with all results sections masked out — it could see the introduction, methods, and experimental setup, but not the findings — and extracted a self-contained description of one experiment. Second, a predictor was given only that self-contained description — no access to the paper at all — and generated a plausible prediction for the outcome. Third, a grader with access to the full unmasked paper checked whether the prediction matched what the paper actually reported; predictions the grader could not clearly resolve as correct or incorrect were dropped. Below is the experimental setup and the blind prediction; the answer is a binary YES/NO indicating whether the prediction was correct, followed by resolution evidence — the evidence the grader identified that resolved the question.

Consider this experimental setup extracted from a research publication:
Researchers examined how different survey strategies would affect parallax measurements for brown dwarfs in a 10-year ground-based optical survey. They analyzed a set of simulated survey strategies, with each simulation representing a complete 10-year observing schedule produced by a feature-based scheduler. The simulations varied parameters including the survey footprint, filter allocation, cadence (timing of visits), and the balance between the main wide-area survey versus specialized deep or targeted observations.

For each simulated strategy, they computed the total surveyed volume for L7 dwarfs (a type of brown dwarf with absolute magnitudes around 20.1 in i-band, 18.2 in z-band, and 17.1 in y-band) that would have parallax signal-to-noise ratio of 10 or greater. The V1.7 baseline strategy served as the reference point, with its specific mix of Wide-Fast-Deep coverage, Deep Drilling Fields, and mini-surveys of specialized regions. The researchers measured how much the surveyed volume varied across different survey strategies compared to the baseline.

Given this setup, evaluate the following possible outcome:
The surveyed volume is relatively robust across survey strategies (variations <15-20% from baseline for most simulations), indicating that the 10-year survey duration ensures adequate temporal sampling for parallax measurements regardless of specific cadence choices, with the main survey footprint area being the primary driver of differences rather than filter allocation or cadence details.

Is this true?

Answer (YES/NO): NO